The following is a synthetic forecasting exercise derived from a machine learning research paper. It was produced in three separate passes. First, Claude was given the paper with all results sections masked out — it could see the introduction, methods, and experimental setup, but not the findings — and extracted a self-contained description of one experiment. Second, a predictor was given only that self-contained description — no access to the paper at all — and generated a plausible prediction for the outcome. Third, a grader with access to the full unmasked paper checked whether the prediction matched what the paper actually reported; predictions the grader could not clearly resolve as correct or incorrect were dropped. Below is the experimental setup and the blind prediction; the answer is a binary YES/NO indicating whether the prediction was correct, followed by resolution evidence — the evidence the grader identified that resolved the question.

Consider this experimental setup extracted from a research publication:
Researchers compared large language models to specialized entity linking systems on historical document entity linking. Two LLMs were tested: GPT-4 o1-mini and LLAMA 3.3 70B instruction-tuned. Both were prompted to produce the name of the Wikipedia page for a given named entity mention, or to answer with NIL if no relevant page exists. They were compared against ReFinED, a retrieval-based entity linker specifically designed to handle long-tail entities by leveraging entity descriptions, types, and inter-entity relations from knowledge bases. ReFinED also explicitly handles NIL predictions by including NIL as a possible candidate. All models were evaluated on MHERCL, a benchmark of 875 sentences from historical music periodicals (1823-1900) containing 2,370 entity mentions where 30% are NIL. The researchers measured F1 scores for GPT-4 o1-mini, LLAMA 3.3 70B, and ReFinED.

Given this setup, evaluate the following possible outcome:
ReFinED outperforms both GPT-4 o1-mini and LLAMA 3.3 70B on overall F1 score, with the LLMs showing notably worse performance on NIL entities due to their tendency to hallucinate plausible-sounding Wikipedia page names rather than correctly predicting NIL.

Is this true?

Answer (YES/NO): NO